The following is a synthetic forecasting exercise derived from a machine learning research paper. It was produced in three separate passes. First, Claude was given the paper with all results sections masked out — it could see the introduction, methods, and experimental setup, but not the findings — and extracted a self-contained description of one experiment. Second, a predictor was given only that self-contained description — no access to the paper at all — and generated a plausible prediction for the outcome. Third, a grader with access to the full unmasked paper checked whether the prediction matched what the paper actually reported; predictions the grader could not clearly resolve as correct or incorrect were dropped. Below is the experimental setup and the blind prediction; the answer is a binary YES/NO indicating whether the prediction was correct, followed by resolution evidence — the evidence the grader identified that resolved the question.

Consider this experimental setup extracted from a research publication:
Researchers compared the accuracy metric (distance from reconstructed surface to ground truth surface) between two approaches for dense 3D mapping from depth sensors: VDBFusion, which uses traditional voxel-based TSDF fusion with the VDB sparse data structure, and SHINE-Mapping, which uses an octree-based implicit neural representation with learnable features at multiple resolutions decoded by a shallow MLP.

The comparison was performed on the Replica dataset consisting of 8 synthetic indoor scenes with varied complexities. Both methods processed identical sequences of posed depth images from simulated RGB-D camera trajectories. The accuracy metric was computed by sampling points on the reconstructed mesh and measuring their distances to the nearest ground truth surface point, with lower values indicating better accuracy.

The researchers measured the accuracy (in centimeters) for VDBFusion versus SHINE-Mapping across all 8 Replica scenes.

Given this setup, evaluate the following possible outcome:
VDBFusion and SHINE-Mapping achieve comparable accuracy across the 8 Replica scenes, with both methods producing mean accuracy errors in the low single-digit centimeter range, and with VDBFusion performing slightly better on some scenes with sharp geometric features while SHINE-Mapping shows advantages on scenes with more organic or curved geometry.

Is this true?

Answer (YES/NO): NO